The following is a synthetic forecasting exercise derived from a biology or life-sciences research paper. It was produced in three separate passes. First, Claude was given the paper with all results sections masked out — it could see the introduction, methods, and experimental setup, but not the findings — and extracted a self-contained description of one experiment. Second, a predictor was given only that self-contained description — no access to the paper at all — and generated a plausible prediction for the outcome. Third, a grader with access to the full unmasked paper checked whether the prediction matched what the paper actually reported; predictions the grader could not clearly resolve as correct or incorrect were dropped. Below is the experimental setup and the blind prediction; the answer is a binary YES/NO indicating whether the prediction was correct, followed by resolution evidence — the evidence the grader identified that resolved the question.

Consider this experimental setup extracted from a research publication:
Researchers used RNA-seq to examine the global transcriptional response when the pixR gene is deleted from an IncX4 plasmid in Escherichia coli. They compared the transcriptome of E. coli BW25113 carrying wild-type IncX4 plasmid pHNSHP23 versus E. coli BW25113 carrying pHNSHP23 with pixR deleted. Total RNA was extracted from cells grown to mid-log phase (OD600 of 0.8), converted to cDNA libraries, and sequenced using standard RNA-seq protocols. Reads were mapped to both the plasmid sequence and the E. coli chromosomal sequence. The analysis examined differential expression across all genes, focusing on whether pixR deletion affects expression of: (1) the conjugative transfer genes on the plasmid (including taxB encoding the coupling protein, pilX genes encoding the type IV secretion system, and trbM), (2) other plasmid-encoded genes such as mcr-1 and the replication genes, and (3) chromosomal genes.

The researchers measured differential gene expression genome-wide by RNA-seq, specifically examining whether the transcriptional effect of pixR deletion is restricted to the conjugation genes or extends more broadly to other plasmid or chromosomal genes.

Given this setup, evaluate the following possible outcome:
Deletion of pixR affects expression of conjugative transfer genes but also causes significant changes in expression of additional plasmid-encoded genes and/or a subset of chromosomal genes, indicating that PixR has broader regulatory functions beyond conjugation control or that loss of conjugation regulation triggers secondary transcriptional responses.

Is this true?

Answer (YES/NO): NO